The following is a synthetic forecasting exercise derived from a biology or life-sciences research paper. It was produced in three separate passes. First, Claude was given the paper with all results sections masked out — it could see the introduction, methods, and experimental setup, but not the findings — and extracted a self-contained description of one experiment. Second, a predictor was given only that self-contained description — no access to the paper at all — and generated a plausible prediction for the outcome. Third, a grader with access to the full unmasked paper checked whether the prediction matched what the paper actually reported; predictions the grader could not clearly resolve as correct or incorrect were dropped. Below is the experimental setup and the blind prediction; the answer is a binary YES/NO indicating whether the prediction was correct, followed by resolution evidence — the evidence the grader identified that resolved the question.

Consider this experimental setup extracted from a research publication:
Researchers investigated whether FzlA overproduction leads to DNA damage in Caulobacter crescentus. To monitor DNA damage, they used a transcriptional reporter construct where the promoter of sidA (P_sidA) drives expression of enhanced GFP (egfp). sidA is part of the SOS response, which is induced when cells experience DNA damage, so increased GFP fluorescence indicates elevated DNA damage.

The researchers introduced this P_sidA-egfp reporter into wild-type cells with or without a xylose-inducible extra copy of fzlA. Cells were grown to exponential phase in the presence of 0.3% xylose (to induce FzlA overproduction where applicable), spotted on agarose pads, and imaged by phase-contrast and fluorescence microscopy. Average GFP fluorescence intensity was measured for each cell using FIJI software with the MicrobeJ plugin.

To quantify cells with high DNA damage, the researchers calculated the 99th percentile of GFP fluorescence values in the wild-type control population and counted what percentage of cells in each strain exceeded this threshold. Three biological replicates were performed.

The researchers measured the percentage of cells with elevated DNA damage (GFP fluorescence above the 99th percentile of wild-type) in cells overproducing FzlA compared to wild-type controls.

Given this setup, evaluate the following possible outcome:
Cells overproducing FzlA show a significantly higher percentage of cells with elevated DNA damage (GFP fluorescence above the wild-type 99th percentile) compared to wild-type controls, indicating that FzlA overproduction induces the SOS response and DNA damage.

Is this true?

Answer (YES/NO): NO